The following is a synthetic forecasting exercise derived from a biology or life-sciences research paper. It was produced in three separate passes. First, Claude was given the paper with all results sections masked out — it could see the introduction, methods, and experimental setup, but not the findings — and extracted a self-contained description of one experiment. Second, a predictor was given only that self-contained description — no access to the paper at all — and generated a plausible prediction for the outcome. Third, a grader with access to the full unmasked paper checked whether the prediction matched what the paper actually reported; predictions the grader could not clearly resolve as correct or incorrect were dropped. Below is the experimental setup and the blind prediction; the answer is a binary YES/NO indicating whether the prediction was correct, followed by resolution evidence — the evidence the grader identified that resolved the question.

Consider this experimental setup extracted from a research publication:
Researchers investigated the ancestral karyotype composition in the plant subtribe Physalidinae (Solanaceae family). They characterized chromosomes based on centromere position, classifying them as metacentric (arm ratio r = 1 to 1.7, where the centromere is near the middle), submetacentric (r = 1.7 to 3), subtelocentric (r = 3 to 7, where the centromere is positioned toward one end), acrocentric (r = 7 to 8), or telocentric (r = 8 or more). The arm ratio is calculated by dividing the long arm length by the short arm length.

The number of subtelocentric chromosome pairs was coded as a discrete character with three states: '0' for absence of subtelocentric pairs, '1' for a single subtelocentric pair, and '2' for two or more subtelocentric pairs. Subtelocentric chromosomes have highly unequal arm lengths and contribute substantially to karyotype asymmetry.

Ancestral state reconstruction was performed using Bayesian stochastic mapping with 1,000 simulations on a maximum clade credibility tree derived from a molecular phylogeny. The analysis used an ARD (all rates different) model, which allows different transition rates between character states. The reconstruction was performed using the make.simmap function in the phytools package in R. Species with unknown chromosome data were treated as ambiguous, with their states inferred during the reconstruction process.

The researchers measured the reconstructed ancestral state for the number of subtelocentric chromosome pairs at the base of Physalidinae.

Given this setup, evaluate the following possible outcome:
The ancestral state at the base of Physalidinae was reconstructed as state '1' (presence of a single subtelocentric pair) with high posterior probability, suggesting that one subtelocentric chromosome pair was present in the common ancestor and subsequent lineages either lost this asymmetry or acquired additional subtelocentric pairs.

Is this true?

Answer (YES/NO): NO